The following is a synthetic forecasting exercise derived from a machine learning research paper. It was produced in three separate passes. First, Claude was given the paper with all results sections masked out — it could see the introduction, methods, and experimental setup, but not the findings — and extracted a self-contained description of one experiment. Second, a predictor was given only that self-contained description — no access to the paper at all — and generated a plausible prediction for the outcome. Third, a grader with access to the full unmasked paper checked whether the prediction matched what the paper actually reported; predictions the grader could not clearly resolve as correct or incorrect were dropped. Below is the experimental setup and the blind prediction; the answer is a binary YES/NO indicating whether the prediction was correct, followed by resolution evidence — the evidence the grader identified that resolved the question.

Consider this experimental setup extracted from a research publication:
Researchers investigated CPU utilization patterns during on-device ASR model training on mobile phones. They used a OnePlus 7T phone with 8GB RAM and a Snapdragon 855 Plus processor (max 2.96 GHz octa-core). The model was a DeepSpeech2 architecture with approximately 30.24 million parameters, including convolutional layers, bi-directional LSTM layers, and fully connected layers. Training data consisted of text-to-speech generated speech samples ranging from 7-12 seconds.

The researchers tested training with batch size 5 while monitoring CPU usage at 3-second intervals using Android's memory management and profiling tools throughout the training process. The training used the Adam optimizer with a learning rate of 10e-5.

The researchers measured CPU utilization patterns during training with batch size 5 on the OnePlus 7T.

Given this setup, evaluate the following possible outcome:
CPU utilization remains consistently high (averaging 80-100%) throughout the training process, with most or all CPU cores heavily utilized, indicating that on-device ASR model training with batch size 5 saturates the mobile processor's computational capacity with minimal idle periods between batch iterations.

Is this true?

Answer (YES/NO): NO